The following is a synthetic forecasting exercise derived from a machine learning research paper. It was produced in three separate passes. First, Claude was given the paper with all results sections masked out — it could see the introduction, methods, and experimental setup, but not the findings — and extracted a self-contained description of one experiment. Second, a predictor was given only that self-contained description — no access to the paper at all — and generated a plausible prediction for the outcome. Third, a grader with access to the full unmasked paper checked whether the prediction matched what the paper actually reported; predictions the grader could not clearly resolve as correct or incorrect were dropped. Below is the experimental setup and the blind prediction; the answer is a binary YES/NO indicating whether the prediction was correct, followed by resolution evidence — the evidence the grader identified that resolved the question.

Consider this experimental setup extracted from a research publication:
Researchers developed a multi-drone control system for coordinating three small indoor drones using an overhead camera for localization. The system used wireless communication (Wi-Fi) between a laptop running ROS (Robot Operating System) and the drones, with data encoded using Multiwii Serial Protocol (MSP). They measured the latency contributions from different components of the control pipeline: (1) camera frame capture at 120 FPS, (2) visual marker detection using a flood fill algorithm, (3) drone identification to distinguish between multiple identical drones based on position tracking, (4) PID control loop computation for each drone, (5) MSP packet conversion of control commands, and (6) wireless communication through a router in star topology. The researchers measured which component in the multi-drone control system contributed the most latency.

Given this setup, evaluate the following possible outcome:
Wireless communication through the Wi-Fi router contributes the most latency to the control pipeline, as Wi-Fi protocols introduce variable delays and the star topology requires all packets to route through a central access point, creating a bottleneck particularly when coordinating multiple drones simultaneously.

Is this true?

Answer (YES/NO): NO